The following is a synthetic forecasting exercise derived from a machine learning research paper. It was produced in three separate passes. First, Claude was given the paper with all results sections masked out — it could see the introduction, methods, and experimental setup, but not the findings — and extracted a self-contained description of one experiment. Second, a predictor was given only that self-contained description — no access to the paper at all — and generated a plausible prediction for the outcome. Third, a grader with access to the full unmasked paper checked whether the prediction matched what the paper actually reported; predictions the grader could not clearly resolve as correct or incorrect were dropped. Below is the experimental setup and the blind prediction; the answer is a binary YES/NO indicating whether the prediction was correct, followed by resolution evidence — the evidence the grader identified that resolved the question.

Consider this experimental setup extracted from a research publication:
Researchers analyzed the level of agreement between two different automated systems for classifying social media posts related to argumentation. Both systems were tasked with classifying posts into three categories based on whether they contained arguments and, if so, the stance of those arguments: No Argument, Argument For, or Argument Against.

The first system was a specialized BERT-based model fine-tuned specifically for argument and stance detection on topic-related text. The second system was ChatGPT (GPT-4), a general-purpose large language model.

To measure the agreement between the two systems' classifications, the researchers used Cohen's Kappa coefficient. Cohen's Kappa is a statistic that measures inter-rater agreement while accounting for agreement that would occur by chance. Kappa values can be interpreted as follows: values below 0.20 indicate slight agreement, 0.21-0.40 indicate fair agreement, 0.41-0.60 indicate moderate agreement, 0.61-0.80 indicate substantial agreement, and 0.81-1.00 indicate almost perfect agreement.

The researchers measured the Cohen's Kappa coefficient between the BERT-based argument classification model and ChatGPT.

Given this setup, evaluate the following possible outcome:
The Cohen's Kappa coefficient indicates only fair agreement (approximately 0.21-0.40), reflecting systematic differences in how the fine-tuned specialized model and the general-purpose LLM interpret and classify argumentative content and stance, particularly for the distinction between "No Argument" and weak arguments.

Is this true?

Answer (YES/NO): NO